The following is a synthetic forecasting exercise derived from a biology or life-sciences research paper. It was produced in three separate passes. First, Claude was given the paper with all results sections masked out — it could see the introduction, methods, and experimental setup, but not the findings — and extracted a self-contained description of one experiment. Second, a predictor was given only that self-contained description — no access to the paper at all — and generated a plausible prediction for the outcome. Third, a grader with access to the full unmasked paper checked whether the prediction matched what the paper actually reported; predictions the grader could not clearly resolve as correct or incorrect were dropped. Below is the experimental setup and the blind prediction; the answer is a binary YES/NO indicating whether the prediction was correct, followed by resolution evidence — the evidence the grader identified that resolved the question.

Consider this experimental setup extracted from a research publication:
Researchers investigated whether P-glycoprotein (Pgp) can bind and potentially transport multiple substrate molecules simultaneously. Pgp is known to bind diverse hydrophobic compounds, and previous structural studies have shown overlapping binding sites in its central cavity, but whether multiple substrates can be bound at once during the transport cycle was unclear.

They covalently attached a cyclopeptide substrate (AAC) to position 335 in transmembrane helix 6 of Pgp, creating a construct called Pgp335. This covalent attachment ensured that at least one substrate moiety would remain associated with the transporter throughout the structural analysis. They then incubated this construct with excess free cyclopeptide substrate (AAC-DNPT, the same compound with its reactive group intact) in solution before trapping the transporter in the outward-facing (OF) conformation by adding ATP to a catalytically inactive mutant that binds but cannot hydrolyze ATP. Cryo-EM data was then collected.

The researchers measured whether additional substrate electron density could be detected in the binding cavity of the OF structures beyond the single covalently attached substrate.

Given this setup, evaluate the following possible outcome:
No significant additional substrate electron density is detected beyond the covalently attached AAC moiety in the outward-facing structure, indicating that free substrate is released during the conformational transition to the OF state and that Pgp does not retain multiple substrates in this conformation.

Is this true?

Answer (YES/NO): NO